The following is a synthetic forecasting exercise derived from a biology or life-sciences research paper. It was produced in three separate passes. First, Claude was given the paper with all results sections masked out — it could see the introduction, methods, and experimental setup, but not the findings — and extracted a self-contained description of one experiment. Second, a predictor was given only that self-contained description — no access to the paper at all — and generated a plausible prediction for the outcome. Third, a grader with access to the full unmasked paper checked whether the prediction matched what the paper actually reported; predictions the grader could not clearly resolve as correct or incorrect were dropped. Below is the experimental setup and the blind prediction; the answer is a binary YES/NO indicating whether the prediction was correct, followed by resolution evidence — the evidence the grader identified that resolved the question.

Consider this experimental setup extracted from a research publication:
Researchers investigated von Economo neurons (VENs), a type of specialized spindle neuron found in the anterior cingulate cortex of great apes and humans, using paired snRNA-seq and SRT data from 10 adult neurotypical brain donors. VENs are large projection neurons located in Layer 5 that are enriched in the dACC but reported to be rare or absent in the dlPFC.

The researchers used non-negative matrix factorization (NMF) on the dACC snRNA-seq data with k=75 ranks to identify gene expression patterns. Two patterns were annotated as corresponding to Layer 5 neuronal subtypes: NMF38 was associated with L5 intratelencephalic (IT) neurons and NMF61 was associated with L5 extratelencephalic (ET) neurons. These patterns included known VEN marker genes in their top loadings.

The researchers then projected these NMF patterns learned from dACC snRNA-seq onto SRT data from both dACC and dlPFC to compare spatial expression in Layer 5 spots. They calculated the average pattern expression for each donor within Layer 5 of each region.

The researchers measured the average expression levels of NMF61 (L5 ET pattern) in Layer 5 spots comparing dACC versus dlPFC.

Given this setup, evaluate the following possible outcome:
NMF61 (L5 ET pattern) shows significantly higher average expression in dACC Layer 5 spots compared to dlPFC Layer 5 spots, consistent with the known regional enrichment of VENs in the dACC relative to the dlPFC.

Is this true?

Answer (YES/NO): YES